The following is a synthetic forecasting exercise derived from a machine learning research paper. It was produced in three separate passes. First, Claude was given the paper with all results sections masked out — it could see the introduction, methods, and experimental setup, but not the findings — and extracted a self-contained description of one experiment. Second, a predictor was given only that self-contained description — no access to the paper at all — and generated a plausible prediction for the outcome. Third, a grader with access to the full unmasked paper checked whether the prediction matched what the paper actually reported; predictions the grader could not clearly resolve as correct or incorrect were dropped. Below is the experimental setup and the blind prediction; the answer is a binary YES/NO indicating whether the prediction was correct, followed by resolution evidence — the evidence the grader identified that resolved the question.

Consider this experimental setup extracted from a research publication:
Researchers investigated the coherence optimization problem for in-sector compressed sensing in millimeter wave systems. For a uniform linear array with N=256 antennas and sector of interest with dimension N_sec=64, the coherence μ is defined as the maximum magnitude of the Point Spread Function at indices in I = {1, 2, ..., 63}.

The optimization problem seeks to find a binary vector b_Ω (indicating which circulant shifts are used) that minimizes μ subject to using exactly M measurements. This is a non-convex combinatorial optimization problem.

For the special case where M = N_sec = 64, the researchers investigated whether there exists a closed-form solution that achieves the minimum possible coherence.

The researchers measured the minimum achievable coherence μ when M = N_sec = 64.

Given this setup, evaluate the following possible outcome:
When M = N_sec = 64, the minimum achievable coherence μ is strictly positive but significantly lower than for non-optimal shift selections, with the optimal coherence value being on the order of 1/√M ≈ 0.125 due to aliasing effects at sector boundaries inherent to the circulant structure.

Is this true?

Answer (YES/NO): NO